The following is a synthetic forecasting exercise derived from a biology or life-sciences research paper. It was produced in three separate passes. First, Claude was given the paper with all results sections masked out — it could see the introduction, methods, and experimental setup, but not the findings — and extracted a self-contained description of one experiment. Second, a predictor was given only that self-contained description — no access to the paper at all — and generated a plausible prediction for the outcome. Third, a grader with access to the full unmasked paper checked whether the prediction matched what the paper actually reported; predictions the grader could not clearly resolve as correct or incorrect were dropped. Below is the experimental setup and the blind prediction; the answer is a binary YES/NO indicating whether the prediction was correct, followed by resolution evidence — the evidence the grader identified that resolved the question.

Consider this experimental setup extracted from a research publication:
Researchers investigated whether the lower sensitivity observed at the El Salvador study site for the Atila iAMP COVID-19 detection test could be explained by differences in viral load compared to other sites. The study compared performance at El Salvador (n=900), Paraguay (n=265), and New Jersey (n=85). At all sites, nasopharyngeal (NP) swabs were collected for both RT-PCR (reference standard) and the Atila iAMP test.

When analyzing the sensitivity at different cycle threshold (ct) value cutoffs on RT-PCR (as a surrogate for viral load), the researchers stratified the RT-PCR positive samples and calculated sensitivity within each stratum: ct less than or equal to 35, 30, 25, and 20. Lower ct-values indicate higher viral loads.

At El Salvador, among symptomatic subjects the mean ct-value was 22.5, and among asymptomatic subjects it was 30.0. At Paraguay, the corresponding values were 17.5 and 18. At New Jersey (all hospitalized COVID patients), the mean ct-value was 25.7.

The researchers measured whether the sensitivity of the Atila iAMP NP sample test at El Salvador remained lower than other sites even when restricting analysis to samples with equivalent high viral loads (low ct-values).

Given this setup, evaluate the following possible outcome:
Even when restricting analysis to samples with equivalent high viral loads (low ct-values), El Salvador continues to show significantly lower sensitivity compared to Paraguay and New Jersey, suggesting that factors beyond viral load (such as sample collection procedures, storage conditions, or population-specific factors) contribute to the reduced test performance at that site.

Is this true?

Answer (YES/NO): YES